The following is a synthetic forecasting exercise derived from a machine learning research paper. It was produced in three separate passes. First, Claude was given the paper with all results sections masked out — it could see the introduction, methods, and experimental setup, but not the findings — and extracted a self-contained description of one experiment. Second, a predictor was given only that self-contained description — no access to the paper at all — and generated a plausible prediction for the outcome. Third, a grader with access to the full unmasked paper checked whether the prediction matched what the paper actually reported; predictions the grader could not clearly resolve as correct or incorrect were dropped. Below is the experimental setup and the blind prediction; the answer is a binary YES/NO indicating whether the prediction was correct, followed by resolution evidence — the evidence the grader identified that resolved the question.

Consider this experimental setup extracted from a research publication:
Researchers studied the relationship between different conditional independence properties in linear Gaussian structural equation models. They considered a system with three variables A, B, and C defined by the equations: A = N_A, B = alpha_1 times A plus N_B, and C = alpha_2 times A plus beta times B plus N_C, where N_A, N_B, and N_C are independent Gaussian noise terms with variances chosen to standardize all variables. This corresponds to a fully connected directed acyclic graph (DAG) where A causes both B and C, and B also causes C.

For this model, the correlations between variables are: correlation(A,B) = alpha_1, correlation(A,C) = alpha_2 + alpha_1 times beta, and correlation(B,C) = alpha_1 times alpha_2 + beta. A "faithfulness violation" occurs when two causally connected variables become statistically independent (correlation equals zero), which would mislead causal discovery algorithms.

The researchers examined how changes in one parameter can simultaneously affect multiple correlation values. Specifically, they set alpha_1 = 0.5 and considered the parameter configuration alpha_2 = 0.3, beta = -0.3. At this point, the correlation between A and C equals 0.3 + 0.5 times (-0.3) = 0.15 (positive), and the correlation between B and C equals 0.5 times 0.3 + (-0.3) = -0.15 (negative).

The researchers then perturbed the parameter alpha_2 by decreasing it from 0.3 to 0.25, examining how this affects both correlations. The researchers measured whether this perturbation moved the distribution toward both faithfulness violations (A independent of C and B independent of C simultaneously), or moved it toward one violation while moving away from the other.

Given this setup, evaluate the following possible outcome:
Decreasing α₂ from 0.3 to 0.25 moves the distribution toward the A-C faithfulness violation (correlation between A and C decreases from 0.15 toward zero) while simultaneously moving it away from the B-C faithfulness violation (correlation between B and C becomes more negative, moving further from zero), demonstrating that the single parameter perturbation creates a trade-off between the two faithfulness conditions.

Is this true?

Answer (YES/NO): YES